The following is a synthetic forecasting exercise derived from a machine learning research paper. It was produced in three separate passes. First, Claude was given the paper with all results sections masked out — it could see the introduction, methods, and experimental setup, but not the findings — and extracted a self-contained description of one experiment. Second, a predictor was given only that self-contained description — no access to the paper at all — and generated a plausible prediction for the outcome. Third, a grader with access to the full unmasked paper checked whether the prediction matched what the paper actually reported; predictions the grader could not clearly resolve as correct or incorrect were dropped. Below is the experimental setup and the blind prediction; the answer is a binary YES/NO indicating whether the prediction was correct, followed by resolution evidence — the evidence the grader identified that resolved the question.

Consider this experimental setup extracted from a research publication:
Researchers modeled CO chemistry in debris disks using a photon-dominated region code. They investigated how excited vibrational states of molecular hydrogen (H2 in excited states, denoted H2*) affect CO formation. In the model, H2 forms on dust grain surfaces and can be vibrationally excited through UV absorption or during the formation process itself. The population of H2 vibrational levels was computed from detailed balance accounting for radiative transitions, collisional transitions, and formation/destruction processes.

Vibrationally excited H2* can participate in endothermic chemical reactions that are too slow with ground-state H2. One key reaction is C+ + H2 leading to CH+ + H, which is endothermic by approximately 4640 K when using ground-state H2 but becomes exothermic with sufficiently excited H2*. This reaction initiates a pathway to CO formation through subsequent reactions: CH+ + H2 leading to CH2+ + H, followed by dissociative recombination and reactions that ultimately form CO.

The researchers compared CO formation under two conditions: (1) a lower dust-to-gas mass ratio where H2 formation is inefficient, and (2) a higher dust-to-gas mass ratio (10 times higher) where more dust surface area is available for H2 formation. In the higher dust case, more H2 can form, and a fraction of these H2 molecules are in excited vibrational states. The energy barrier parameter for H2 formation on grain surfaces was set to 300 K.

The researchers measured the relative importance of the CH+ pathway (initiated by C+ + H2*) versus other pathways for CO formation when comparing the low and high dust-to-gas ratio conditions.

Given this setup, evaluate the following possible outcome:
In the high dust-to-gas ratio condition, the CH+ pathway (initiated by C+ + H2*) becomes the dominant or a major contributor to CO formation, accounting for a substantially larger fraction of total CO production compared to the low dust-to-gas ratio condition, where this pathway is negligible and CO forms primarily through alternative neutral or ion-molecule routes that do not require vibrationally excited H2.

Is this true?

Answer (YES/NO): NO